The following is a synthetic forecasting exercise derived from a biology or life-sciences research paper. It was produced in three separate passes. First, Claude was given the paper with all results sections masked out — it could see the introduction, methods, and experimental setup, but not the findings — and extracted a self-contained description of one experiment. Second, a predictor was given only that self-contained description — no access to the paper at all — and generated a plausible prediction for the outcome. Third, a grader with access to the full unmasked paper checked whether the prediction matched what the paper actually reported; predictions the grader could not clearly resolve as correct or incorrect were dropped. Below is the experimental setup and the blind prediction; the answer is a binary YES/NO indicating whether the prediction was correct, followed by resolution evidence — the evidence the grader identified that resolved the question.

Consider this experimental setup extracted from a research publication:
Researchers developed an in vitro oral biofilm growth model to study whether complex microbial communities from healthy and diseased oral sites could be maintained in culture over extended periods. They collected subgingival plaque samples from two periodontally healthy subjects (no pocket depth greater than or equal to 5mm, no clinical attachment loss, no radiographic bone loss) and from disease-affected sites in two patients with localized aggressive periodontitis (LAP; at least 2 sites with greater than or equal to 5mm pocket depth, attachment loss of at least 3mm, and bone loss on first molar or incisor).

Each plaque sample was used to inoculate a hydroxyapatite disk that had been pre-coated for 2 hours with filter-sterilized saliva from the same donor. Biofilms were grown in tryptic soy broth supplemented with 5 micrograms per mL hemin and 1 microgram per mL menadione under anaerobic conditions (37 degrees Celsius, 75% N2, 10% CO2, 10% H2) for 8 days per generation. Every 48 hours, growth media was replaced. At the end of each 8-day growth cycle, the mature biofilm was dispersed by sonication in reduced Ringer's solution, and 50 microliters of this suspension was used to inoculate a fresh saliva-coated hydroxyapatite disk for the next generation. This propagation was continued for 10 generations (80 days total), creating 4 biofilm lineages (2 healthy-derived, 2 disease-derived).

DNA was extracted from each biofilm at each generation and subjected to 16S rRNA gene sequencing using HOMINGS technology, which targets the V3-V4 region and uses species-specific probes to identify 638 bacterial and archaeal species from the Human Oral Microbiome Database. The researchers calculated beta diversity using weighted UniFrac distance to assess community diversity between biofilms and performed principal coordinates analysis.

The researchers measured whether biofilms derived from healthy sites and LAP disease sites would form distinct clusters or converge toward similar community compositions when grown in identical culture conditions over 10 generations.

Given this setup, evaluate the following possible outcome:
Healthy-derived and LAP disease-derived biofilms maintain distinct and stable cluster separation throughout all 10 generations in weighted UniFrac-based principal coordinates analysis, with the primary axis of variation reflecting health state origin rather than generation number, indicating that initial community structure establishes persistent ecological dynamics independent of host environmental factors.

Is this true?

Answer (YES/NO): YES